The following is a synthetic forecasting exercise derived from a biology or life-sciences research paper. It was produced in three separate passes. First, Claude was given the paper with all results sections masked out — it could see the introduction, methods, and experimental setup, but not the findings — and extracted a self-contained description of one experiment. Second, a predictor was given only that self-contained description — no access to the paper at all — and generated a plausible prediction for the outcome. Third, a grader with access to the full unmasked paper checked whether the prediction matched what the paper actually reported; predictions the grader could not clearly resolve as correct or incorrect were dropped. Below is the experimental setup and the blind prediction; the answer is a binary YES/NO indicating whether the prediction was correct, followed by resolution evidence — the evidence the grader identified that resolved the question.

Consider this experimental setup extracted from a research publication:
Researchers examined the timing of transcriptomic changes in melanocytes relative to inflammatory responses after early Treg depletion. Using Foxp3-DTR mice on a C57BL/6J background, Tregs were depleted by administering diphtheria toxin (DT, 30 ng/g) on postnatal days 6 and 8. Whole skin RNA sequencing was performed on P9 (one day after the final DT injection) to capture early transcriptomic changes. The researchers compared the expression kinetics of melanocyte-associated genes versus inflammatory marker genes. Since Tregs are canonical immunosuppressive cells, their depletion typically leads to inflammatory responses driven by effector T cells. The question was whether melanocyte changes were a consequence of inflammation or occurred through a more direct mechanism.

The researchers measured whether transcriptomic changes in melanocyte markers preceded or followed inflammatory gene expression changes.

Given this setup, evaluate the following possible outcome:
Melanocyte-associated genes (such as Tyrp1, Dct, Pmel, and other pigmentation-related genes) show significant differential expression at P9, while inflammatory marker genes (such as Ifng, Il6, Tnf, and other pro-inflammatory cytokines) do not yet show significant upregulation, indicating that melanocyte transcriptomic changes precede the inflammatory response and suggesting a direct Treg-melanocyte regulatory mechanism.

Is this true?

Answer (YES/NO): YES